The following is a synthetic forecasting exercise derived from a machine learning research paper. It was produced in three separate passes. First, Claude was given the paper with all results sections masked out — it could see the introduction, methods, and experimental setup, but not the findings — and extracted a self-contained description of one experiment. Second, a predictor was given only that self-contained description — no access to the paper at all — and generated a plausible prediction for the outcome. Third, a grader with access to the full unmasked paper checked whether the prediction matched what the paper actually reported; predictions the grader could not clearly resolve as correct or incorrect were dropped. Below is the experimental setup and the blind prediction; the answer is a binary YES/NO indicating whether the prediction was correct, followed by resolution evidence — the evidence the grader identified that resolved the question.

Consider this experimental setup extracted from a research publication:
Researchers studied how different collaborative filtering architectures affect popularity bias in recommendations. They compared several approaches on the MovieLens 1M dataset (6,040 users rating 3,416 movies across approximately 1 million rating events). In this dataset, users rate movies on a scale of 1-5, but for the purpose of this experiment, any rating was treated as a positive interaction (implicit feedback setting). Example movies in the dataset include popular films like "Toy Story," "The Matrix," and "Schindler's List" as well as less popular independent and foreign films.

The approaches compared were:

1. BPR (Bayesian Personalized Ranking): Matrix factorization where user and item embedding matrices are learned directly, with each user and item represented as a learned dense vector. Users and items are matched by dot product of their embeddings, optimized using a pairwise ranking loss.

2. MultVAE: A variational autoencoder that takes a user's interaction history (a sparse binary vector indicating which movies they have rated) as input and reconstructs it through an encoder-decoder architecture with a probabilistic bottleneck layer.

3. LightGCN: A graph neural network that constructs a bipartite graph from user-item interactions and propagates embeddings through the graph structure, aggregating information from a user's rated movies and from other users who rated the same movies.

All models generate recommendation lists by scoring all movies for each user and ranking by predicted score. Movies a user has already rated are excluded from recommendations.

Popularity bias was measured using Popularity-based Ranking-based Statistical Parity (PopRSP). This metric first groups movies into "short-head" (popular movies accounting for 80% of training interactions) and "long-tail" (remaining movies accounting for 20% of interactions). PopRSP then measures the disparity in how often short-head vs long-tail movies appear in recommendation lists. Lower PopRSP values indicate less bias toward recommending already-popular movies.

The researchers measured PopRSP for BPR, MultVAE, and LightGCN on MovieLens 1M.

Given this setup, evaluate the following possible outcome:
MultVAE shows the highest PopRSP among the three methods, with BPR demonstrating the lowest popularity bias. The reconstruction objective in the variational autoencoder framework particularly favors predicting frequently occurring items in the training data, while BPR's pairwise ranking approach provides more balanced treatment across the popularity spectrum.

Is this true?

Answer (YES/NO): NO